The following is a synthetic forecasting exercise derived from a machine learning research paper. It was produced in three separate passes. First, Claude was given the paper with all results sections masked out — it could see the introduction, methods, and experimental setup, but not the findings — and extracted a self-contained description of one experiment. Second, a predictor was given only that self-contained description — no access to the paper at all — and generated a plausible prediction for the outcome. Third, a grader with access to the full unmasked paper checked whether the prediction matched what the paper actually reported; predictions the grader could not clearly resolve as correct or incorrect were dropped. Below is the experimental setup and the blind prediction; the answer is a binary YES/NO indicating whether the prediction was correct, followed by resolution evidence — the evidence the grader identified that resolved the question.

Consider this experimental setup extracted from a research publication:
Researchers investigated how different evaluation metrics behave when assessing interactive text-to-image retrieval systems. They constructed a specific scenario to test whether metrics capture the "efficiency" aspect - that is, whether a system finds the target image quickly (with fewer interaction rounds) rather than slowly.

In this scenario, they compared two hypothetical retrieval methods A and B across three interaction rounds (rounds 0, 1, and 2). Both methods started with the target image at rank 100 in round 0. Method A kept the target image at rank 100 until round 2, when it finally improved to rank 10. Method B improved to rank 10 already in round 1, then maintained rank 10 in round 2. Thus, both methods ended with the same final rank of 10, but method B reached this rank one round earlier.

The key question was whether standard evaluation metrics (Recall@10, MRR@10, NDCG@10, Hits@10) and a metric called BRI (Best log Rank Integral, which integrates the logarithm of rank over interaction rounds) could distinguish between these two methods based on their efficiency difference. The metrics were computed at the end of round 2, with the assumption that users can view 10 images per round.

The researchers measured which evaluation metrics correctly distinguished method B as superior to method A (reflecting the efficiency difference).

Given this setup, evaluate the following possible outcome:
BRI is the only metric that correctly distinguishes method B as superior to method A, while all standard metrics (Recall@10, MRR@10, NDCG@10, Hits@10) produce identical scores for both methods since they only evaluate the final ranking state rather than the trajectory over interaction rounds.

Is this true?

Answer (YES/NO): YES